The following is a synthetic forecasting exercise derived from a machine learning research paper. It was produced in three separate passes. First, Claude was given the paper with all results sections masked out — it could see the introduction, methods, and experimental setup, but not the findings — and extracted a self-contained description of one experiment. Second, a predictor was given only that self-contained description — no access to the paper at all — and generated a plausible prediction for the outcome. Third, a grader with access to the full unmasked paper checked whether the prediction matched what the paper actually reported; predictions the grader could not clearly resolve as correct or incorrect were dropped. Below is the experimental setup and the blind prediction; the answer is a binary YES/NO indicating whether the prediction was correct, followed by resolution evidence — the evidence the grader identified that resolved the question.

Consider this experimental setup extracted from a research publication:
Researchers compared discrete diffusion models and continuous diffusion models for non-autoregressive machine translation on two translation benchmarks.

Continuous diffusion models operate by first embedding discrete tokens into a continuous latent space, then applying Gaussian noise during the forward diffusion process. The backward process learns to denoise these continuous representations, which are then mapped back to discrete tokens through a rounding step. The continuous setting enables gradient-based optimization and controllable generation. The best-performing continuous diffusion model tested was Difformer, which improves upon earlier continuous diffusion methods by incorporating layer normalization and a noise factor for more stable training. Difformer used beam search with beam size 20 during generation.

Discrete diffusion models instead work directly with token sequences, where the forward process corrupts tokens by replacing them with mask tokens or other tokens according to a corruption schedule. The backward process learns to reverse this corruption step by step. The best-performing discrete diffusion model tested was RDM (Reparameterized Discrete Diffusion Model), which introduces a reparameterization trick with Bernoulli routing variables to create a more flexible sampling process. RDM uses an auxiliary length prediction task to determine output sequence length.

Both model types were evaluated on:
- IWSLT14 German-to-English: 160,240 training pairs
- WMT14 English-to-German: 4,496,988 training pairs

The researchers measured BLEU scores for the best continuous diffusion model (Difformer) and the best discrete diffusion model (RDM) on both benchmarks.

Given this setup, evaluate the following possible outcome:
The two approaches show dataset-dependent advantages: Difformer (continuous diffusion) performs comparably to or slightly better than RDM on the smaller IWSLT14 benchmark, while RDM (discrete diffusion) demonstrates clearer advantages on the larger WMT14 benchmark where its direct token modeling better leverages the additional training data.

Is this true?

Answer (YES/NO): NO